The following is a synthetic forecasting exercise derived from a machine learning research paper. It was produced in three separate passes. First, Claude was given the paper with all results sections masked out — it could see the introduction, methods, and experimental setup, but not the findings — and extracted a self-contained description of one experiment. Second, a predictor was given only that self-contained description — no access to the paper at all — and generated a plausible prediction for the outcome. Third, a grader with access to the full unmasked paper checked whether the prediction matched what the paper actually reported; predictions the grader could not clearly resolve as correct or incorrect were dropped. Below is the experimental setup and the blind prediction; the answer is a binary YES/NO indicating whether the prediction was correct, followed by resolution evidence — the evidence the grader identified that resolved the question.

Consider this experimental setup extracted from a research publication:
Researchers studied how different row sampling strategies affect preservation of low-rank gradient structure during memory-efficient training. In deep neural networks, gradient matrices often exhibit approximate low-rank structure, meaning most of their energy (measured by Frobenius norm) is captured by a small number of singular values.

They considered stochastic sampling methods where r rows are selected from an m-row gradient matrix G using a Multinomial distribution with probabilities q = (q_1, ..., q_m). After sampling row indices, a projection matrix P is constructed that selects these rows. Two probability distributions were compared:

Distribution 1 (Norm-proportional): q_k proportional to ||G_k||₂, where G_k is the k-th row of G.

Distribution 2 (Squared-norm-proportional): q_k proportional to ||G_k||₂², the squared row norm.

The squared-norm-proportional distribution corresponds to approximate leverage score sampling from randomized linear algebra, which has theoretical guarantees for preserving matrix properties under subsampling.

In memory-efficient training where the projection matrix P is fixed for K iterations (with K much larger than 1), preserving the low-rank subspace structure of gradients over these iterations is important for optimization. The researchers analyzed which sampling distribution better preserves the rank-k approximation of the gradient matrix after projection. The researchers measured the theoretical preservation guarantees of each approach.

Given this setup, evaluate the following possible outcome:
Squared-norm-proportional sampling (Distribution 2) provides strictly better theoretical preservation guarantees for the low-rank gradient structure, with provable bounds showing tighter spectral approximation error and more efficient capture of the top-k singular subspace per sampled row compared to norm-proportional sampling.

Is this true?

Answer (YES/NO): YES